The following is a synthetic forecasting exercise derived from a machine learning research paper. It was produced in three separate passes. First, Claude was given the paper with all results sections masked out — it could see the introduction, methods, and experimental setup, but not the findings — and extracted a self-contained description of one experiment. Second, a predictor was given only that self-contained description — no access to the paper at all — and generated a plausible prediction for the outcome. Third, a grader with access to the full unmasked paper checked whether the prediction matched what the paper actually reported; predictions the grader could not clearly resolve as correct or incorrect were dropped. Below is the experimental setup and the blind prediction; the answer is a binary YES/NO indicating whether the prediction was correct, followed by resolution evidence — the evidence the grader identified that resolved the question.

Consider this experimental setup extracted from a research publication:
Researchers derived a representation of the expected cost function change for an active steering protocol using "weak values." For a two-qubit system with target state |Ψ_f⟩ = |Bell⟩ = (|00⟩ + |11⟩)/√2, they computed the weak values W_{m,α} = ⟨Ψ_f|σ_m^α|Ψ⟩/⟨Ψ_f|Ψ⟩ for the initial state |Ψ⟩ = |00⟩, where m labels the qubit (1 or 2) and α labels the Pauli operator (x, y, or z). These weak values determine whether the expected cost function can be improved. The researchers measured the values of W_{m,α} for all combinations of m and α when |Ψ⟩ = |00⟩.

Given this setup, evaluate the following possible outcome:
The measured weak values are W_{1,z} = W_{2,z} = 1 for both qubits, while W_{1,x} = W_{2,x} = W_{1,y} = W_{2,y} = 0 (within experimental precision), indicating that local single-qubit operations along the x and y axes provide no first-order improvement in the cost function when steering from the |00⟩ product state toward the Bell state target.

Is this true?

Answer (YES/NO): YES